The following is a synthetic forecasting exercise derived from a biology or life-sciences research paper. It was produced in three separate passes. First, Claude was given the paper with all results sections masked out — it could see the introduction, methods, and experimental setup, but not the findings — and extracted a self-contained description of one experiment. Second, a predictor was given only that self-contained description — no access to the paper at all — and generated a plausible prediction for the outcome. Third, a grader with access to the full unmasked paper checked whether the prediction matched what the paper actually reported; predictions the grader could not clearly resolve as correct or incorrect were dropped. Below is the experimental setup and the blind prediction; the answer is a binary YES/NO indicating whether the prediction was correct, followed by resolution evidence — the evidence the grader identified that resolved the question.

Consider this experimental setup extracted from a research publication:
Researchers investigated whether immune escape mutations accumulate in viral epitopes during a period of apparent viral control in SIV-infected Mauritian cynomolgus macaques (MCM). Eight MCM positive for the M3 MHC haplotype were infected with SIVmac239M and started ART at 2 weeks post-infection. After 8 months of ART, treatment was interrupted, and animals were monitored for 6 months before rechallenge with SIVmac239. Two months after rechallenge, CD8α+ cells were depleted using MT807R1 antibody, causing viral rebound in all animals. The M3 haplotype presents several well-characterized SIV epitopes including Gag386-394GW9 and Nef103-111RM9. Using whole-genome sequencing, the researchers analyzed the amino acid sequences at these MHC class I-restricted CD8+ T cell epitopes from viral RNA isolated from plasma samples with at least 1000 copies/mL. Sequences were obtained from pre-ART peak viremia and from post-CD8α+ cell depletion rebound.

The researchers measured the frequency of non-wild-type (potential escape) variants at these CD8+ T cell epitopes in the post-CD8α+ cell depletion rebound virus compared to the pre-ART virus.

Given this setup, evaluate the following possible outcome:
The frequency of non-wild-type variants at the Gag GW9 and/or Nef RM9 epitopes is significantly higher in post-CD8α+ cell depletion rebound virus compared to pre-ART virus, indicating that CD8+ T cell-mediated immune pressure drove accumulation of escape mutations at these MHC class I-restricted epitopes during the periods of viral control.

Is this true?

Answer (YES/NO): NO